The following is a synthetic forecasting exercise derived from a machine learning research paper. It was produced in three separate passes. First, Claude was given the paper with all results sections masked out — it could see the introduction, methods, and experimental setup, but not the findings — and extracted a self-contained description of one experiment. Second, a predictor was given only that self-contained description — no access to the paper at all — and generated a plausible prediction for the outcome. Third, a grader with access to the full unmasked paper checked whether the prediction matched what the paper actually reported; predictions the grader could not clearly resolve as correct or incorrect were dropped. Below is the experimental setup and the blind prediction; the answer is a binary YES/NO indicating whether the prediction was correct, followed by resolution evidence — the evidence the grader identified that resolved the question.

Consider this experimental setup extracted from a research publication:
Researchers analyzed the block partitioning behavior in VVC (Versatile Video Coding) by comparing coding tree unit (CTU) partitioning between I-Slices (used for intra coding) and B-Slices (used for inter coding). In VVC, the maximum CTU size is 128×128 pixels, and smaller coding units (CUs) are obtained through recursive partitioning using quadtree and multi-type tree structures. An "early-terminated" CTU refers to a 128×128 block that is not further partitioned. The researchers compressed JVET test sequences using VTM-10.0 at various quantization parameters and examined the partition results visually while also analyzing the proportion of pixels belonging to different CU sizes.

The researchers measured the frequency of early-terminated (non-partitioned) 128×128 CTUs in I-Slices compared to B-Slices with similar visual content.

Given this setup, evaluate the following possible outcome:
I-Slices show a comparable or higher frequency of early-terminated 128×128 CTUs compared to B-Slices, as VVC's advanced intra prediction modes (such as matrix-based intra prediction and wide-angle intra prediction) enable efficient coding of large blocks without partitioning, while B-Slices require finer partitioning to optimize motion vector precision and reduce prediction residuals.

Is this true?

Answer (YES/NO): NO